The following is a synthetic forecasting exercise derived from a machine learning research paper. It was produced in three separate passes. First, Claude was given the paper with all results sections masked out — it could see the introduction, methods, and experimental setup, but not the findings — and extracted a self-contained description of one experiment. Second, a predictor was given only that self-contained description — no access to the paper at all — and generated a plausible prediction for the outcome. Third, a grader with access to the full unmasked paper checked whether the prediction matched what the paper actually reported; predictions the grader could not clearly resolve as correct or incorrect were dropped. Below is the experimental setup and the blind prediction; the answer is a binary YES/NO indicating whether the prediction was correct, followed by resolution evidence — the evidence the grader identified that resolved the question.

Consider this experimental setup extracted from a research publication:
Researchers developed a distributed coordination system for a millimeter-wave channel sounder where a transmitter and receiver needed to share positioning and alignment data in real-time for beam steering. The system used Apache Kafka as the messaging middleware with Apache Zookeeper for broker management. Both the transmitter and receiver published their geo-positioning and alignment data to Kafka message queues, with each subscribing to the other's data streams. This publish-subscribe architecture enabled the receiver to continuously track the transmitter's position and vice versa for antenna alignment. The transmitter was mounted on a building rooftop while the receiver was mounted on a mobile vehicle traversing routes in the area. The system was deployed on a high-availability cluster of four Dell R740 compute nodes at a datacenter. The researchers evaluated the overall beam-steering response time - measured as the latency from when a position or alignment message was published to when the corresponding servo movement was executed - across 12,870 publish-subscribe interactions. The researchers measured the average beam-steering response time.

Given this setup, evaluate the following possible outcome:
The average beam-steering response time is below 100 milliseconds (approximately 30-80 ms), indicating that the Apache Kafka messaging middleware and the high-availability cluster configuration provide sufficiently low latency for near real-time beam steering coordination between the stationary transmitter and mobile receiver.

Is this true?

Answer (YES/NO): NO